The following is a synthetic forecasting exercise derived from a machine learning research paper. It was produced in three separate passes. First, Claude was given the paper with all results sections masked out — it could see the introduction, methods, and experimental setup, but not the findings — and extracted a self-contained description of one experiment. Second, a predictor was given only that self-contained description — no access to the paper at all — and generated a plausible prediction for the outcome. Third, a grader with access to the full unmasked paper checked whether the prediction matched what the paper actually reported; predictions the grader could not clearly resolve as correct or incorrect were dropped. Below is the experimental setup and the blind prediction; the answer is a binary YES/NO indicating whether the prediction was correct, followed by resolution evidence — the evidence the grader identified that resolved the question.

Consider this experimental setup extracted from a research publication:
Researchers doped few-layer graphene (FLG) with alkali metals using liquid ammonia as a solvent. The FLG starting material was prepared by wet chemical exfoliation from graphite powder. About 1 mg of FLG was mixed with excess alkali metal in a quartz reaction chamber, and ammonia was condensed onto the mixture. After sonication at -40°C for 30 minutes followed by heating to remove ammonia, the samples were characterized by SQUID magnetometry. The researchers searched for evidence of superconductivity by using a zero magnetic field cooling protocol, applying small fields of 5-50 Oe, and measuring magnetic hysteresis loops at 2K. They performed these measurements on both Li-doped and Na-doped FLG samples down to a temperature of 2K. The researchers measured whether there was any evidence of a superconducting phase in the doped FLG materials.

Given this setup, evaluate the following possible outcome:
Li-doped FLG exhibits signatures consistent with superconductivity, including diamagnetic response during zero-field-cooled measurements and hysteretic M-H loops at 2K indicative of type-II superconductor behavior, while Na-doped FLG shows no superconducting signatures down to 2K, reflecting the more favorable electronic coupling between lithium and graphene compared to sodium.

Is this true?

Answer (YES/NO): NO